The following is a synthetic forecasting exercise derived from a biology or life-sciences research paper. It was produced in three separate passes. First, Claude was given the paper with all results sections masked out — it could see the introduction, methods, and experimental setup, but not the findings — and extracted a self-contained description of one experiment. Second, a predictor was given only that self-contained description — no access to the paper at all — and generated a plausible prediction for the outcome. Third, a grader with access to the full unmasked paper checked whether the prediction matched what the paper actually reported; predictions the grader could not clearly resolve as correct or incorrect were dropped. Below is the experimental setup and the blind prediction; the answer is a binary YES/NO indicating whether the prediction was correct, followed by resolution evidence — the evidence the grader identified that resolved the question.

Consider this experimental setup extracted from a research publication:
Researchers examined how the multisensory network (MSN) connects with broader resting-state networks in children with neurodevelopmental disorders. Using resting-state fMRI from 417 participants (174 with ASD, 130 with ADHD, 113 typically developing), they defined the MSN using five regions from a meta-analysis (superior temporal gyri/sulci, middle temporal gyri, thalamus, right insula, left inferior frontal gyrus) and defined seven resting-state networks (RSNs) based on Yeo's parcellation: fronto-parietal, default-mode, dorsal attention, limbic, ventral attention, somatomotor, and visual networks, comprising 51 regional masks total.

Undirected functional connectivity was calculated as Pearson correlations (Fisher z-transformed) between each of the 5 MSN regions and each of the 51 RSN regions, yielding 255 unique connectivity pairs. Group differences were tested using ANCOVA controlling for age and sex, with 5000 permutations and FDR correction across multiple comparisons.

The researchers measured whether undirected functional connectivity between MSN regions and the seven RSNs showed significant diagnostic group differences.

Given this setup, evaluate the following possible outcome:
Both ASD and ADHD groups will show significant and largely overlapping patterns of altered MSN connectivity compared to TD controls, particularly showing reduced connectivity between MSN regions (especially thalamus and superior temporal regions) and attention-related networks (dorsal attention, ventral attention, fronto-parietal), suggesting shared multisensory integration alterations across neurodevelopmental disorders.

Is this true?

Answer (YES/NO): NO